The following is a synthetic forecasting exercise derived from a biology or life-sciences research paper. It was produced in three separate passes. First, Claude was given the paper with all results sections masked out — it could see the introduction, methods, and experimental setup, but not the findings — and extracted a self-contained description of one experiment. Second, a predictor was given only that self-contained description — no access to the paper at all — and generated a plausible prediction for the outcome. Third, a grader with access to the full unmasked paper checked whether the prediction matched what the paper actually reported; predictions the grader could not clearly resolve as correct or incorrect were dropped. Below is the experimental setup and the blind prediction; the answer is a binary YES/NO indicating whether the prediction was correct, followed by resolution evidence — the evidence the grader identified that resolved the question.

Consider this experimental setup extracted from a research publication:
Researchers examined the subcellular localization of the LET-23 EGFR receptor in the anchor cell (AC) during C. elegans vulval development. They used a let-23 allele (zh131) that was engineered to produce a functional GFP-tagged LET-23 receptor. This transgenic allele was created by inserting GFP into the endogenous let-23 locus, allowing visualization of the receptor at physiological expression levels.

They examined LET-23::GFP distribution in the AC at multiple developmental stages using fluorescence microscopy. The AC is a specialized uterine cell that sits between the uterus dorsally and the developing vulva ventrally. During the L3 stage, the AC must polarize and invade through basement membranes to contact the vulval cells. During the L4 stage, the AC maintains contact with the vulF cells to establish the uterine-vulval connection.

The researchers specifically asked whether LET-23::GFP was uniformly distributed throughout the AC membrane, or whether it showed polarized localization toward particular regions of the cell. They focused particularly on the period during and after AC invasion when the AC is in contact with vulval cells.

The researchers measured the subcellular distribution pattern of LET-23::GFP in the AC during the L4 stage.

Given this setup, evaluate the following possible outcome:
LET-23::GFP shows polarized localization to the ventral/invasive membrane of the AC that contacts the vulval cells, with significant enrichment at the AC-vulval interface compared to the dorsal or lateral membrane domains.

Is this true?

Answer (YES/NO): NO